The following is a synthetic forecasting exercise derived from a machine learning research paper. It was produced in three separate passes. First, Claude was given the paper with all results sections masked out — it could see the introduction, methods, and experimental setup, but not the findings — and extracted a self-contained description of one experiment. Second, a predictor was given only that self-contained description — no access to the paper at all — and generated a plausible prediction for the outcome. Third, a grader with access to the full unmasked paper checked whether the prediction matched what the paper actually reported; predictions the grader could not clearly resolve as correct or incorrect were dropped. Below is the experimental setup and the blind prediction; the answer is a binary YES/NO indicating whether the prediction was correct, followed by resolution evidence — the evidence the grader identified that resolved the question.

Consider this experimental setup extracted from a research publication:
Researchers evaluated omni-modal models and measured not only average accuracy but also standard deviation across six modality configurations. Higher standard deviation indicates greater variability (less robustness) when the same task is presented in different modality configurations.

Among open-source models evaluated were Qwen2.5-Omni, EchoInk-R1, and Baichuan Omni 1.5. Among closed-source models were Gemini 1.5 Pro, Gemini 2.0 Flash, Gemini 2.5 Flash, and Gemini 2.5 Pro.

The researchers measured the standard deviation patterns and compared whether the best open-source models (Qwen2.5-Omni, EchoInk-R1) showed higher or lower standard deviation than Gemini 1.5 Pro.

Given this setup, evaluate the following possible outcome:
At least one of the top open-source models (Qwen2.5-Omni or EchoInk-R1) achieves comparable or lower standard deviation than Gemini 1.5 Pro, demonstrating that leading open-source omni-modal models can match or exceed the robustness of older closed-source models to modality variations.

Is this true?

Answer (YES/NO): YES